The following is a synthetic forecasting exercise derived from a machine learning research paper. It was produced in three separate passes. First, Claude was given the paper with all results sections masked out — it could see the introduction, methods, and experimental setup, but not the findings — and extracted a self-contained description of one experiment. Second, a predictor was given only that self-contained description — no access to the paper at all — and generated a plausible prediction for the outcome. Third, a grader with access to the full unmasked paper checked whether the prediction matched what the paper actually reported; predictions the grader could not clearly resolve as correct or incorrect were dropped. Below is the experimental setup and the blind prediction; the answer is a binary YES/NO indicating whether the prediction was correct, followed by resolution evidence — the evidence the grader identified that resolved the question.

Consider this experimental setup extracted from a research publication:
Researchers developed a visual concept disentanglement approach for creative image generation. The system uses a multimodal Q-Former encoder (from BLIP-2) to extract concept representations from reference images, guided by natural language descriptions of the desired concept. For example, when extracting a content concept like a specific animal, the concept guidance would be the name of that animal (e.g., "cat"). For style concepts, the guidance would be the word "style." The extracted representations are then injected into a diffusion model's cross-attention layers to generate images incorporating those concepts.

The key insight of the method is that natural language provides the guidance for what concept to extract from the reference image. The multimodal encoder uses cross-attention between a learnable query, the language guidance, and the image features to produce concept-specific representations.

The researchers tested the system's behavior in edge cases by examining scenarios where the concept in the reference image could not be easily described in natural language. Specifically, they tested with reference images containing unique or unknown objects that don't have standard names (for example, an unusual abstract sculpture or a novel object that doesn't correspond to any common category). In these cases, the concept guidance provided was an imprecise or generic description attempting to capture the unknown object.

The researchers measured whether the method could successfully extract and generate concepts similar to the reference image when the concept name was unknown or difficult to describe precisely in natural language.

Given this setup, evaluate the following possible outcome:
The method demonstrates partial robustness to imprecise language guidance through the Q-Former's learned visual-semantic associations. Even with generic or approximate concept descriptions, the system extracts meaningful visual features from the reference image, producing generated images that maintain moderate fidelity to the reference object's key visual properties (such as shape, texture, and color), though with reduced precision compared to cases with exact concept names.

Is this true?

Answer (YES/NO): NO